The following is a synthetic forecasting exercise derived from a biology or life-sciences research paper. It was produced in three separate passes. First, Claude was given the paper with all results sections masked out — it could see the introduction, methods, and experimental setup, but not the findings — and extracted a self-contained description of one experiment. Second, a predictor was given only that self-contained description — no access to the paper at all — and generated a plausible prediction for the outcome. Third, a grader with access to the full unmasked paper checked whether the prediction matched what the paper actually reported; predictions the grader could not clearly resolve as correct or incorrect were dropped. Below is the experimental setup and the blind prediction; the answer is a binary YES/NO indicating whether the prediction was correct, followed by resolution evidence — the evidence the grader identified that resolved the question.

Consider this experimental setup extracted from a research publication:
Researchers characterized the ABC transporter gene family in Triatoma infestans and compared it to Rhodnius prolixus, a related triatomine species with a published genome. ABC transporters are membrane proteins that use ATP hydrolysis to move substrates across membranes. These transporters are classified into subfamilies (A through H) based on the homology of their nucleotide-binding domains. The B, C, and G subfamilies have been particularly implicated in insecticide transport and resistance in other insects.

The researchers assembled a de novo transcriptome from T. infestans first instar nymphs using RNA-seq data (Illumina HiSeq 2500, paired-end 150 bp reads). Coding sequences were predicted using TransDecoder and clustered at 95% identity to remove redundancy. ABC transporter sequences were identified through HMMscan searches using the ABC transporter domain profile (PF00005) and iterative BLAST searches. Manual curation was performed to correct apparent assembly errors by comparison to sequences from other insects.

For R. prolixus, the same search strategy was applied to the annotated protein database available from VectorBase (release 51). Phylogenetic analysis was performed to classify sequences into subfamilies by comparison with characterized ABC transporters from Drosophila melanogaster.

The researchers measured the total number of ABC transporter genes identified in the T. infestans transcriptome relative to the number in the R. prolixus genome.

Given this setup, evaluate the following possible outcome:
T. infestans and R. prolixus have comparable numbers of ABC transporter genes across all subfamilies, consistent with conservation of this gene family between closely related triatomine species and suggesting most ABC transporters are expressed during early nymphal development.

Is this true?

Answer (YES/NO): NO